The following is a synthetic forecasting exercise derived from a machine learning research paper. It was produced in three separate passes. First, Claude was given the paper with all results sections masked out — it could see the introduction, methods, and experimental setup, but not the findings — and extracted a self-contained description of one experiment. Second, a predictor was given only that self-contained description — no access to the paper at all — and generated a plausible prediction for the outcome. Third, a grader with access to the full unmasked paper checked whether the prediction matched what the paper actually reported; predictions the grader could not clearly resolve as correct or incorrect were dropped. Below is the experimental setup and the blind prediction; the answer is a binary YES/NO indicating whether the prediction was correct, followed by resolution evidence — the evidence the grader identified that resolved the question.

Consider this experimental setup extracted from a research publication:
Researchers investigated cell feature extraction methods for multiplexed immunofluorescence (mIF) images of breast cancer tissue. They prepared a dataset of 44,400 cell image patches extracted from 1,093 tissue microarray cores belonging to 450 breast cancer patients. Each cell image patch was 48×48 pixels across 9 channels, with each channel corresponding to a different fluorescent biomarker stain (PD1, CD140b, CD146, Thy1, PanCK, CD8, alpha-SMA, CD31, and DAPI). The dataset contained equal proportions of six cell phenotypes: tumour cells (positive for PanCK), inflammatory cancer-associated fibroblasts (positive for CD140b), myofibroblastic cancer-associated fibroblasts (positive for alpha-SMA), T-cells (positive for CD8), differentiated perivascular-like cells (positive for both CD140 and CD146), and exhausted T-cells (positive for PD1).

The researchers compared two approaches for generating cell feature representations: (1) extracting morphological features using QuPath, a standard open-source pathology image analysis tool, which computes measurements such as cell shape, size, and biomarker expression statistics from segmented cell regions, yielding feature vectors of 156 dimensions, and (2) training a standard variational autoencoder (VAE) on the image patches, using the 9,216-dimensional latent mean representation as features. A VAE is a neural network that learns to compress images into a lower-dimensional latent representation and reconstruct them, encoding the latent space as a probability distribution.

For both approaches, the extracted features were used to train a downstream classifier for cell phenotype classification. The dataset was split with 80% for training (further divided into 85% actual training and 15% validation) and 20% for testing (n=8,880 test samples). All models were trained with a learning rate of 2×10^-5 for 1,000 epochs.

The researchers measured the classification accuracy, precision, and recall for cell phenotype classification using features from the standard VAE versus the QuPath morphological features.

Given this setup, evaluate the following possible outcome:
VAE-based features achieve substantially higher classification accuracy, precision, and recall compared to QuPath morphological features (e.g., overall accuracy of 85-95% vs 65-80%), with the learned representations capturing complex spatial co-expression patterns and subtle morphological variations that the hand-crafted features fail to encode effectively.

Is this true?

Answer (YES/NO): NO